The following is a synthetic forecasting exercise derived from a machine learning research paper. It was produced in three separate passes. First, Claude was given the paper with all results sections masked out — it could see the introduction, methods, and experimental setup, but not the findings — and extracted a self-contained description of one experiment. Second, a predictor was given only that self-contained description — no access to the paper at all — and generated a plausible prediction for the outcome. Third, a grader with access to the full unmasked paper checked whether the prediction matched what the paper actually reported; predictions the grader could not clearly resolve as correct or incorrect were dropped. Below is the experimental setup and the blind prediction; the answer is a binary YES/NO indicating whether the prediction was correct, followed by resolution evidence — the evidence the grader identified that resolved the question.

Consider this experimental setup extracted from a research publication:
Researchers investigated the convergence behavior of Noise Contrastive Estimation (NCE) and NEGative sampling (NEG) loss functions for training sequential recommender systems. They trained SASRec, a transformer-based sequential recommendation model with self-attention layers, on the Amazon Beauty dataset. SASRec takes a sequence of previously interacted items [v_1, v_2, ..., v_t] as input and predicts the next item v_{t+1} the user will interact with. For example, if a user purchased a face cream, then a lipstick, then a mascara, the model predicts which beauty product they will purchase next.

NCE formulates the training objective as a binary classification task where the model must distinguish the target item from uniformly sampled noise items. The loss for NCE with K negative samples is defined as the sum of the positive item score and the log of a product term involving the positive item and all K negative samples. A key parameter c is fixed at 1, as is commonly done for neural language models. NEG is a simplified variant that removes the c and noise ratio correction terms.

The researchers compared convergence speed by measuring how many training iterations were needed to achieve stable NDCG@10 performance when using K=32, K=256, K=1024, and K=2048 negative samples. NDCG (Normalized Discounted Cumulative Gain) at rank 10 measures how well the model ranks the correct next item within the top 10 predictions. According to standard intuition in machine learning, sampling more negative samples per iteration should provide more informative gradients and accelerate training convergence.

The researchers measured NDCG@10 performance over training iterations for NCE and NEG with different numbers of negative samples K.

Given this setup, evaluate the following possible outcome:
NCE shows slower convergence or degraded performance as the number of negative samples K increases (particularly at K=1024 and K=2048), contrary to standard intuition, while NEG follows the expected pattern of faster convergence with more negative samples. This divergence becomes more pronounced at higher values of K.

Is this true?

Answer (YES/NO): NO